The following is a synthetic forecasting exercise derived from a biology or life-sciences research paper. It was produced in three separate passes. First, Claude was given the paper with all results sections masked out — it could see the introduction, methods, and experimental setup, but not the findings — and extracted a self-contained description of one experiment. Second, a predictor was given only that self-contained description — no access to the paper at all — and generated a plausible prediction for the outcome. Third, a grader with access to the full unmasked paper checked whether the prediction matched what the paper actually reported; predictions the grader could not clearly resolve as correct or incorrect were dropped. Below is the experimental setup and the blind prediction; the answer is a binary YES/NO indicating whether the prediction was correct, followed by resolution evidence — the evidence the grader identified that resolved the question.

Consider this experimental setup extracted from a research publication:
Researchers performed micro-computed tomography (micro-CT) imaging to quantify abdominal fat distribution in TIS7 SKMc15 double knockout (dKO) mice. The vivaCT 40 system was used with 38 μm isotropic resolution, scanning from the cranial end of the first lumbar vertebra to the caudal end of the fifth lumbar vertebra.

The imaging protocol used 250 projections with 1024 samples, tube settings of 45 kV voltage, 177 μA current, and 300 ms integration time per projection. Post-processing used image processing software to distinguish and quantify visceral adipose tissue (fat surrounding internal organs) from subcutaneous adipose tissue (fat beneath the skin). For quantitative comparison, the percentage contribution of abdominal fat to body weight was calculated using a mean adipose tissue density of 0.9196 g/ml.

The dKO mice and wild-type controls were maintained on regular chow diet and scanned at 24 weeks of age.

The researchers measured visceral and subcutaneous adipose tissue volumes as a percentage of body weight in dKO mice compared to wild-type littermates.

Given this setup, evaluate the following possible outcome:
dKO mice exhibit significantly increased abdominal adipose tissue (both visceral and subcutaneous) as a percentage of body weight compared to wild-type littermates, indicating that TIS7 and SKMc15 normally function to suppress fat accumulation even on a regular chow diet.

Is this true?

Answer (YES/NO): NO